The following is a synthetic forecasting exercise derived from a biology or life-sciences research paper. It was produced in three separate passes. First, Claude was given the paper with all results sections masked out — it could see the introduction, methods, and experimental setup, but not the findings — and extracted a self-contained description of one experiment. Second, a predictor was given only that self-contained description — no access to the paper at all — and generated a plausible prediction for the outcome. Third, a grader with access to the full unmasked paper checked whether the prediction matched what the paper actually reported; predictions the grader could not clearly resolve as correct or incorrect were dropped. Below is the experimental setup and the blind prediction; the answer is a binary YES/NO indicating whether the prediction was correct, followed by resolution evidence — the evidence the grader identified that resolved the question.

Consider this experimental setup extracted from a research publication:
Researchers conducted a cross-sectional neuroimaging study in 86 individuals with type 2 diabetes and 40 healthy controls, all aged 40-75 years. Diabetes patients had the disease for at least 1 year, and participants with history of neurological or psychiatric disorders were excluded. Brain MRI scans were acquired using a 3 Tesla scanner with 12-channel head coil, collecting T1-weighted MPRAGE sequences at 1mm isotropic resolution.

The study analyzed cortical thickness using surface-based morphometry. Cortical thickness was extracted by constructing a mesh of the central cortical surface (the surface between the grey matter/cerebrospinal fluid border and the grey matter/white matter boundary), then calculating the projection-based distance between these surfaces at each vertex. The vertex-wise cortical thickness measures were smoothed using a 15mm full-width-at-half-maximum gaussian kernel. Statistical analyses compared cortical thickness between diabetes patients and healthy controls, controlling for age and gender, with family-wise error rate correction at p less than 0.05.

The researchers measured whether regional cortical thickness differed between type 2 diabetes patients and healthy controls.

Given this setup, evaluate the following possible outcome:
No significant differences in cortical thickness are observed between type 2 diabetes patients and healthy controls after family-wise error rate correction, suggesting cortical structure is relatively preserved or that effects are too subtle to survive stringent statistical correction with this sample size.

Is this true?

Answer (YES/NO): NO